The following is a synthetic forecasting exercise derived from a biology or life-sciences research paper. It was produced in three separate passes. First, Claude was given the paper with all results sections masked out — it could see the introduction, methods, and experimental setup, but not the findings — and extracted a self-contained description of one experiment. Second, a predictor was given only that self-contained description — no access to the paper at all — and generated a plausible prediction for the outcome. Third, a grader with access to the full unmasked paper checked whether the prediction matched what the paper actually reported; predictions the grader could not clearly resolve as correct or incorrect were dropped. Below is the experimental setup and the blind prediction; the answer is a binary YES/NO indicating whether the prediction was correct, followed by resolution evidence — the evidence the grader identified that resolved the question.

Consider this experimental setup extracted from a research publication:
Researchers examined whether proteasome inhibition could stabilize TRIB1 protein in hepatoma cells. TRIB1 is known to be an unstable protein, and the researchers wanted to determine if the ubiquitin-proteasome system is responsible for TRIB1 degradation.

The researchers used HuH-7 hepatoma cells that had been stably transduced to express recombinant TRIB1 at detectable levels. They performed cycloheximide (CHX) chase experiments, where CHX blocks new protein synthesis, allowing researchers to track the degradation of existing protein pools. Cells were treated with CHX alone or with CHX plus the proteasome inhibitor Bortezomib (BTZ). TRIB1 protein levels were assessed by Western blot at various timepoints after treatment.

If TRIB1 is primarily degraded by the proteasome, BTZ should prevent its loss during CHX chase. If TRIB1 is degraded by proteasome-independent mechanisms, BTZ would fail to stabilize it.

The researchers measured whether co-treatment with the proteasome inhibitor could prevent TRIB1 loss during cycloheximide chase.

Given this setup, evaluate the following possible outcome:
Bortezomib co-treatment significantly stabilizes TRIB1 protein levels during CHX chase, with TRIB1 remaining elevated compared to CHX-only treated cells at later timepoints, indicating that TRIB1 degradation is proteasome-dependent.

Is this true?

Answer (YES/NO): NO